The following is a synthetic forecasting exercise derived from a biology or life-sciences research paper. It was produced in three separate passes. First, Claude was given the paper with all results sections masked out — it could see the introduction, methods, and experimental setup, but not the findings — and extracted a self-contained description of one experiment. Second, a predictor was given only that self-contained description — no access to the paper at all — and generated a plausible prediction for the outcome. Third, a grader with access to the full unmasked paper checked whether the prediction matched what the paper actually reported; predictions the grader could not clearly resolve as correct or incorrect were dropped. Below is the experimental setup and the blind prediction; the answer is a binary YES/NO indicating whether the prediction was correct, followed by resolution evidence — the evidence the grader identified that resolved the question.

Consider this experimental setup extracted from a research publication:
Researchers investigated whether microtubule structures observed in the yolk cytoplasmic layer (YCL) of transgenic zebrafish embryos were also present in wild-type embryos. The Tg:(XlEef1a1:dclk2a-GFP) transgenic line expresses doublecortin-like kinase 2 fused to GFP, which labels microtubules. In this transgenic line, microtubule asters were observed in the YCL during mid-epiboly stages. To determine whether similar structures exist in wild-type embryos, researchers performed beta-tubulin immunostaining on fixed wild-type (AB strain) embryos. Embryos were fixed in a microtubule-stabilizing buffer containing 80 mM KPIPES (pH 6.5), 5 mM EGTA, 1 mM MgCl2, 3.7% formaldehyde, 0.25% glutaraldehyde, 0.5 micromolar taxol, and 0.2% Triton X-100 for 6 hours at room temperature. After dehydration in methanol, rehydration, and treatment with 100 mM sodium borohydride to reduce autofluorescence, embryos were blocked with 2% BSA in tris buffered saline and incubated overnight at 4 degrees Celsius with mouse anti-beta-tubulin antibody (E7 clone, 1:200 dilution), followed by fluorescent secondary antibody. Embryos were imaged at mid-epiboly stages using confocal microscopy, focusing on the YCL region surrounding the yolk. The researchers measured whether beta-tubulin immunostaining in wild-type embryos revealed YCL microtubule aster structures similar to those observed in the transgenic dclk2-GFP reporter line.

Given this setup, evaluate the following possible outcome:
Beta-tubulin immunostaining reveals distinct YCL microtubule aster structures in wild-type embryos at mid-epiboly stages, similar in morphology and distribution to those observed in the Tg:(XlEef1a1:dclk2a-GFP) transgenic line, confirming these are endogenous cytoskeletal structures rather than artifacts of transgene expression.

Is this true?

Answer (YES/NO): NO